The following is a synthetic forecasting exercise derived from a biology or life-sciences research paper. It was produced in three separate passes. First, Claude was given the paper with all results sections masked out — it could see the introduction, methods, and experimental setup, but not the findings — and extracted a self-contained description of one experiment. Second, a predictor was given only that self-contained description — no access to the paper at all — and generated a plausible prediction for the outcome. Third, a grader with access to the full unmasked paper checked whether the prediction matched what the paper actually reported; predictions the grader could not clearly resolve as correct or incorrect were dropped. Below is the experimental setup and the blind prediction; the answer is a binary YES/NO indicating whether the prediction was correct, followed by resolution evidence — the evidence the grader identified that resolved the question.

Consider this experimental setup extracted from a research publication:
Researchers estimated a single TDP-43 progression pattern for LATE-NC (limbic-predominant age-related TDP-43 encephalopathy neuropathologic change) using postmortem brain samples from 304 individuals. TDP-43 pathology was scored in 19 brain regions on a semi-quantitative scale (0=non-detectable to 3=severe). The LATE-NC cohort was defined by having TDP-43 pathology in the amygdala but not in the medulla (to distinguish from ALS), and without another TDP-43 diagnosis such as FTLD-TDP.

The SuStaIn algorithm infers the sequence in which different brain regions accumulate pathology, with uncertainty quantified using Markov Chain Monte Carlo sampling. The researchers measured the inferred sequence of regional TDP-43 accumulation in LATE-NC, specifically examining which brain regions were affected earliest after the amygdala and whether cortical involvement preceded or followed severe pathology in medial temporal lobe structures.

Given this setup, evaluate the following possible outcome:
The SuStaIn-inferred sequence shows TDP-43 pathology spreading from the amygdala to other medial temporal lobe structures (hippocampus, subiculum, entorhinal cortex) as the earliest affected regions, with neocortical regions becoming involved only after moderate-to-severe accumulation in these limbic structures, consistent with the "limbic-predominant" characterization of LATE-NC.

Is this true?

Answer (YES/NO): YES